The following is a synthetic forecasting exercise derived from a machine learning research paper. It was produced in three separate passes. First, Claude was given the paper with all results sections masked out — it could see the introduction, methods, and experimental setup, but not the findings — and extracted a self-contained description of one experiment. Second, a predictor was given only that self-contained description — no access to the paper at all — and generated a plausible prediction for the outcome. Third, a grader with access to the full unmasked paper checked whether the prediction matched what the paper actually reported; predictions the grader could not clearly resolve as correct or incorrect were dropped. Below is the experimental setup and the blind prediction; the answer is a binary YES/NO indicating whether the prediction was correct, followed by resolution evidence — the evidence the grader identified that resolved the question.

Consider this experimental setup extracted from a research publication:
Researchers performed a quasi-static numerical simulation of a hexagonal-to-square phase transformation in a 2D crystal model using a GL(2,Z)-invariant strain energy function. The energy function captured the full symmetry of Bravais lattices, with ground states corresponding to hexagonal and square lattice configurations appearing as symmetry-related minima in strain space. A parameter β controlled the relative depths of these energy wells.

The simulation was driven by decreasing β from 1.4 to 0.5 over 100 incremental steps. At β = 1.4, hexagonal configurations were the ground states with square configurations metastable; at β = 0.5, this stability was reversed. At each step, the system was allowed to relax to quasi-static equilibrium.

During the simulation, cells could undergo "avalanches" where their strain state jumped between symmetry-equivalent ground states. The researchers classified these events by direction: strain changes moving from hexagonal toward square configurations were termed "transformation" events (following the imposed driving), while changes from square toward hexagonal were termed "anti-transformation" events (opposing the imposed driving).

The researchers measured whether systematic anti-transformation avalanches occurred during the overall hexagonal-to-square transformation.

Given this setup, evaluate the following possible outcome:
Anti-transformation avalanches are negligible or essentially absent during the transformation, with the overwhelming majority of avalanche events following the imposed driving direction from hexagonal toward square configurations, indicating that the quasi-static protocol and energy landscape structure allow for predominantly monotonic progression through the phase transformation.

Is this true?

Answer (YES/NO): NO